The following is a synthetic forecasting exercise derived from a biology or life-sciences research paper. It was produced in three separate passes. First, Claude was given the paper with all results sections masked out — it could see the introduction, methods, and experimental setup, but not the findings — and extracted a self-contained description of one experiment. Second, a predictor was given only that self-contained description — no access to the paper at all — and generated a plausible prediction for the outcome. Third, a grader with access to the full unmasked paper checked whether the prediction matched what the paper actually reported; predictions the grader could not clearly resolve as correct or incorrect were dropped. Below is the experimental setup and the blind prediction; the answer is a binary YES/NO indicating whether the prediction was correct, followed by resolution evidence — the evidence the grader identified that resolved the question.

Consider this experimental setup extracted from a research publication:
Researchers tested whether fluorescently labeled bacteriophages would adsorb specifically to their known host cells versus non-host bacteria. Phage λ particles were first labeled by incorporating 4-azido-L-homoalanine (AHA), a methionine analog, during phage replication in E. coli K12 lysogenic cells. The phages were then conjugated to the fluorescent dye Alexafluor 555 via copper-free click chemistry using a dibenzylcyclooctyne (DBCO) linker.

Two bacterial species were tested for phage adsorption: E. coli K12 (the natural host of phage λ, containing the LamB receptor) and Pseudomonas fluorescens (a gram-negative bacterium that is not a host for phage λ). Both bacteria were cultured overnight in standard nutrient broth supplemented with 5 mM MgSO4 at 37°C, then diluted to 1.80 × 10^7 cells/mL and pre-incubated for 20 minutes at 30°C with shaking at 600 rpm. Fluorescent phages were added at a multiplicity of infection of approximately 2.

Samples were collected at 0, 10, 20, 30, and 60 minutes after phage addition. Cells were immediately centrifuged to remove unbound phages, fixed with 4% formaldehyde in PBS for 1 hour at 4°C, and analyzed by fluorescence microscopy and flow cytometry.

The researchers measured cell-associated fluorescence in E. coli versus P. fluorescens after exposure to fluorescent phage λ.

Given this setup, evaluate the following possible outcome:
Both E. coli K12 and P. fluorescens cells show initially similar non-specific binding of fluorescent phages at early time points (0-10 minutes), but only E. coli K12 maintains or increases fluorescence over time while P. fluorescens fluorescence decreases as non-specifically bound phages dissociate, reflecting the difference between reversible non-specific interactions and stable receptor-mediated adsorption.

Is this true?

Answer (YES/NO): NO